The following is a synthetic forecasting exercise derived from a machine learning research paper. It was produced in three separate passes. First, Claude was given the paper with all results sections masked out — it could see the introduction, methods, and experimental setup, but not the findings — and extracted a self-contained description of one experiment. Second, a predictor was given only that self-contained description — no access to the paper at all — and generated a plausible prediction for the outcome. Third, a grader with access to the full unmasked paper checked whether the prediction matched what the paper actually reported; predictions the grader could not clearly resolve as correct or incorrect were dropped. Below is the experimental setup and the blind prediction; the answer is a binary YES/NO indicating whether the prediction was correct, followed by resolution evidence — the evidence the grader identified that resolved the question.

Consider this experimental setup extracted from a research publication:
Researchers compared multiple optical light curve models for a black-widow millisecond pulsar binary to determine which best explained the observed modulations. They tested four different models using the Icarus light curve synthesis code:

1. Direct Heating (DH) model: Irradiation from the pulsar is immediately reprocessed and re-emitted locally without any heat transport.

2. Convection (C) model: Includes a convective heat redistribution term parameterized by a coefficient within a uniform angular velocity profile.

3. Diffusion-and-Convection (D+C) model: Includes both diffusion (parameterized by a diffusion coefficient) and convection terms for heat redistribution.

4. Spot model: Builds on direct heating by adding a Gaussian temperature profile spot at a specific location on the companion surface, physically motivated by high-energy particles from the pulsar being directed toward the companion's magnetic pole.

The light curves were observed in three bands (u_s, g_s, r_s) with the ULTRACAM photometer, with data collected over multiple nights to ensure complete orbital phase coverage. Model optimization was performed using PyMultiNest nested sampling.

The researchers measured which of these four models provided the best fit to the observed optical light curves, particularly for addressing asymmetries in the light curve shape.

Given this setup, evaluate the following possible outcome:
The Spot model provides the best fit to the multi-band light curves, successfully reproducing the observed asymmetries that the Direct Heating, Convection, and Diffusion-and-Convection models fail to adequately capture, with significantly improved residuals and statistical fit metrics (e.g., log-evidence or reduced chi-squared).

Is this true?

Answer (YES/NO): YES